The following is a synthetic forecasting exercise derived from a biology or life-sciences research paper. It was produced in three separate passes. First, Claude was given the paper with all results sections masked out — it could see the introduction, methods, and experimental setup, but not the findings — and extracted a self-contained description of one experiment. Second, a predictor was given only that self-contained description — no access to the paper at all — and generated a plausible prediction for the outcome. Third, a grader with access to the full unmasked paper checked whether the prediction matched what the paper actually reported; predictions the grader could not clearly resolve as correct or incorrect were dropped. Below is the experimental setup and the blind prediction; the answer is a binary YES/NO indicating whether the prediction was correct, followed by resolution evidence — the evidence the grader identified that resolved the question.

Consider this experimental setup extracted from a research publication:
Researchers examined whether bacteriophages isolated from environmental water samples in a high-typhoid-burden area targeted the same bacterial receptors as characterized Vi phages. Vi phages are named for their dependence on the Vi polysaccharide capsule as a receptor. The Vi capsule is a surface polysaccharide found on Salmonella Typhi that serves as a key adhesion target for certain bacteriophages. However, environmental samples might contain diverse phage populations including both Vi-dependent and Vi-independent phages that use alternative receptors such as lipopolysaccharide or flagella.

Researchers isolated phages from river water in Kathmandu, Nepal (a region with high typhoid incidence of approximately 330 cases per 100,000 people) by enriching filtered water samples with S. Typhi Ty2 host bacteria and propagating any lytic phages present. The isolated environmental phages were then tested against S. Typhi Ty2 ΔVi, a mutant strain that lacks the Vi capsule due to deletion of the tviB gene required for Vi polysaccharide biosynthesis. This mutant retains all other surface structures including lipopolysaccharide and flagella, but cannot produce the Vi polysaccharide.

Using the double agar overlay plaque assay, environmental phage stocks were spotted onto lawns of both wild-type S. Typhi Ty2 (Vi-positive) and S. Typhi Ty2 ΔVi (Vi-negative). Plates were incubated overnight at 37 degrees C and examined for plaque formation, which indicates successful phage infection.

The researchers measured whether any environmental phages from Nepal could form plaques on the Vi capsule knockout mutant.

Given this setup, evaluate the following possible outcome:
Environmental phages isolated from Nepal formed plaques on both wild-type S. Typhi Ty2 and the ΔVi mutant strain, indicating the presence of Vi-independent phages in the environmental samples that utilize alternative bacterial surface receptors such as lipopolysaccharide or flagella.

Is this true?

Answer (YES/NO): NO